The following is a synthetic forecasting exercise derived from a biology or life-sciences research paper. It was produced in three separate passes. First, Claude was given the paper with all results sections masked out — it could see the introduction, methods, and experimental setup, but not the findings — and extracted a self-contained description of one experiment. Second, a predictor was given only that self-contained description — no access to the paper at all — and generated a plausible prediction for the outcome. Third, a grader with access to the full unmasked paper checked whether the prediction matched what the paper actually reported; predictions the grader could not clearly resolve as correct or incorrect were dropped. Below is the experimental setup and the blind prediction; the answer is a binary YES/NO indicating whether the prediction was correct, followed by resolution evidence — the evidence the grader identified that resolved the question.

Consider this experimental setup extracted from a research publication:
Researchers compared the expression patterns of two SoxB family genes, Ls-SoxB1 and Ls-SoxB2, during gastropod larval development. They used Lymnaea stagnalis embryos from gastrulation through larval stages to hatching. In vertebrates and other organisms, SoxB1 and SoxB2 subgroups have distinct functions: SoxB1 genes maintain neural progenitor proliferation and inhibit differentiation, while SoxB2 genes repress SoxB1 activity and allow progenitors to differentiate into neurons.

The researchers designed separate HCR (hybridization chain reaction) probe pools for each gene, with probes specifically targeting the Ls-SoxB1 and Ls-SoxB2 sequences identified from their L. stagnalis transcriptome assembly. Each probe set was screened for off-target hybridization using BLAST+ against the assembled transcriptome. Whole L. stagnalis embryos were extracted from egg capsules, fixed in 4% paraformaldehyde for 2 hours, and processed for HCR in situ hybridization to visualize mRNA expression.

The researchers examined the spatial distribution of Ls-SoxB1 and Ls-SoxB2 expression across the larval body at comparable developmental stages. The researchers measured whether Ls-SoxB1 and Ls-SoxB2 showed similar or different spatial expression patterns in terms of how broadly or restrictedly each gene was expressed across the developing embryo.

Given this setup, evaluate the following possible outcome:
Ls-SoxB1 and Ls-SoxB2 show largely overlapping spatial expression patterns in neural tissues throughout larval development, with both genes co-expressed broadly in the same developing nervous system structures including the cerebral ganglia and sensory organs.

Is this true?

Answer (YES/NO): NO